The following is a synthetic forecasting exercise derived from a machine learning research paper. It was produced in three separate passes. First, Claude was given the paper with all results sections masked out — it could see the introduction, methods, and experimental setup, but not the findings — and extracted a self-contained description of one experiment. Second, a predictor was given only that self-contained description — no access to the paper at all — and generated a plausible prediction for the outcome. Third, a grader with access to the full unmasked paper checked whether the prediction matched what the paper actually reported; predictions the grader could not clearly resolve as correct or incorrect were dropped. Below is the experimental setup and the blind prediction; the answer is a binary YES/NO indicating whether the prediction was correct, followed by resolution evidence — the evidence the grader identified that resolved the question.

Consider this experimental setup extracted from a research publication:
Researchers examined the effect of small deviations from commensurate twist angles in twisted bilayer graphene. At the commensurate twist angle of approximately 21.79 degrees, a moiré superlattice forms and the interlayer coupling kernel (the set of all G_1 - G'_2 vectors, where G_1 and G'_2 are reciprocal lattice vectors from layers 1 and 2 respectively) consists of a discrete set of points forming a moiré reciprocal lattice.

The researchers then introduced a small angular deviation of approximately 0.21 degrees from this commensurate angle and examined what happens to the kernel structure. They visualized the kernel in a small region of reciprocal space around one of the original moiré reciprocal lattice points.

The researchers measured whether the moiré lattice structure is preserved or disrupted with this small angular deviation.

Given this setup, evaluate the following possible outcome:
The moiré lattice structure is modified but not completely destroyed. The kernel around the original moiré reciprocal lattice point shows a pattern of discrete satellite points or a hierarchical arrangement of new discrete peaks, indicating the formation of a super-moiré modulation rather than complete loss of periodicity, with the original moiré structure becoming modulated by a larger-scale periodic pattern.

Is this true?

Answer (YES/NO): NO